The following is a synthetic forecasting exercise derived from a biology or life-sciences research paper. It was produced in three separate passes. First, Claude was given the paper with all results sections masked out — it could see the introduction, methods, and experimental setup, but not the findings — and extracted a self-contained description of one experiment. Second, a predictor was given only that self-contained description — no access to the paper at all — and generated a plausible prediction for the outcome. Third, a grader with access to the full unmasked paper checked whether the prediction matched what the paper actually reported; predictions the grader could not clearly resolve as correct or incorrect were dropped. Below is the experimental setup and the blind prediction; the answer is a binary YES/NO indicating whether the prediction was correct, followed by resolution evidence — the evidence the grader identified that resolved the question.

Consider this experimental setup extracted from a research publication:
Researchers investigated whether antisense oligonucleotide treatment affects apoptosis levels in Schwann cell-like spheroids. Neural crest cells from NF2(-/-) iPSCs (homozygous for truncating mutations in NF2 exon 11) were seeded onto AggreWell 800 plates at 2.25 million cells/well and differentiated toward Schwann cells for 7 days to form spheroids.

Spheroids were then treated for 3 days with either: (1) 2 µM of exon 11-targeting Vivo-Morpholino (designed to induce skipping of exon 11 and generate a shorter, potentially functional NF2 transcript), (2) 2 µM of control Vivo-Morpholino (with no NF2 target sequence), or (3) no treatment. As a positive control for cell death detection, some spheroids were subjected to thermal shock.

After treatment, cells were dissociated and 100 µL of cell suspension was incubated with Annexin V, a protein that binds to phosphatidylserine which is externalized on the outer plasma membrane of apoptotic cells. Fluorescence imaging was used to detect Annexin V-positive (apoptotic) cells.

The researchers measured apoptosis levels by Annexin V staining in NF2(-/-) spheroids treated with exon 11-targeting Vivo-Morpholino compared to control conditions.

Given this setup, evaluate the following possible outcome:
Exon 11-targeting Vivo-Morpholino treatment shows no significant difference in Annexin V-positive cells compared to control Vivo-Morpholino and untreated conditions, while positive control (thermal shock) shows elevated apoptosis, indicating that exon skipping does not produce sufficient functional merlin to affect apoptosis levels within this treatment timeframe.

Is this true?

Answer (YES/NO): NO